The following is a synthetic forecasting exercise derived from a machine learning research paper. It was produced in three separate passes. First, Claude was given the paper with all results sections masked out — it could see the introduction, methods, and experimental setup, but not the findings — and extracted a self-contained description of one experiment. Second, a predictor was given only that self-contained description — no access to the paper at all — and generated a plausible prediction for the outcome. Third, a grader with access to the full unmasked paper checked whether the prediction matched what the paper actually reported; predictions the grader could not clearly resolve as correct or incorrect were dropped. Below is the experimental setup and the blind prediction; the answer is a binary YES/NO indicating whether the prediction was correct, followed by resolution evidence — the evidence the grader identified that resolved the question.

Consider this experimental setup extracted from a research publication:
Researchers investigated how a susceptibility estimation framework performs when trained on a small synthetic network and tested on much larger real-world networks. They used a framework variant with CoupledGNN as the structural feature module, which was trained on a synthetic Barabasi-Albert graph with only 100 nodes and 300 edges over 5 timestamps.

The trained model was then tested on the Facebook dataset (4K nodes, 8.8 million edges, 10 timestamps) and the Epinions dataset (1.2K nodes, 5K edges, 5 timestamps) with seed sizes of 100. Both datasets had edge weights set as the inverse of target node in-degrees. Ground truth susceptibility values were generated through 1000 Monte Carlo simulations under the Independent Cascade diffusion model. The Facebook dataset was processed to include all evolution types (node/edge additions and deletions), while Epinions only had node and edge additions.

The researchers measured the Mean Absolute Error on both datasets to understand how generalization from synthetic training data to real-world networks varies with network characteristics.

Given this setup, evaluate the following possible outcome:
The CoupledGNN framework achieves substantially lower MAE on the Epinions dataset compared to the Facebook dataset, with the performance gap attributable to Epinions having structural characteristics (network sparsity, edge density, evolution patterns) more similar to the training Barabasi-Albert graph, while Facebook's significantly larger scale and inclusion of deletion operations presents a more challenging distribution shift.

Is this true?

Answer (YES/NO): NO